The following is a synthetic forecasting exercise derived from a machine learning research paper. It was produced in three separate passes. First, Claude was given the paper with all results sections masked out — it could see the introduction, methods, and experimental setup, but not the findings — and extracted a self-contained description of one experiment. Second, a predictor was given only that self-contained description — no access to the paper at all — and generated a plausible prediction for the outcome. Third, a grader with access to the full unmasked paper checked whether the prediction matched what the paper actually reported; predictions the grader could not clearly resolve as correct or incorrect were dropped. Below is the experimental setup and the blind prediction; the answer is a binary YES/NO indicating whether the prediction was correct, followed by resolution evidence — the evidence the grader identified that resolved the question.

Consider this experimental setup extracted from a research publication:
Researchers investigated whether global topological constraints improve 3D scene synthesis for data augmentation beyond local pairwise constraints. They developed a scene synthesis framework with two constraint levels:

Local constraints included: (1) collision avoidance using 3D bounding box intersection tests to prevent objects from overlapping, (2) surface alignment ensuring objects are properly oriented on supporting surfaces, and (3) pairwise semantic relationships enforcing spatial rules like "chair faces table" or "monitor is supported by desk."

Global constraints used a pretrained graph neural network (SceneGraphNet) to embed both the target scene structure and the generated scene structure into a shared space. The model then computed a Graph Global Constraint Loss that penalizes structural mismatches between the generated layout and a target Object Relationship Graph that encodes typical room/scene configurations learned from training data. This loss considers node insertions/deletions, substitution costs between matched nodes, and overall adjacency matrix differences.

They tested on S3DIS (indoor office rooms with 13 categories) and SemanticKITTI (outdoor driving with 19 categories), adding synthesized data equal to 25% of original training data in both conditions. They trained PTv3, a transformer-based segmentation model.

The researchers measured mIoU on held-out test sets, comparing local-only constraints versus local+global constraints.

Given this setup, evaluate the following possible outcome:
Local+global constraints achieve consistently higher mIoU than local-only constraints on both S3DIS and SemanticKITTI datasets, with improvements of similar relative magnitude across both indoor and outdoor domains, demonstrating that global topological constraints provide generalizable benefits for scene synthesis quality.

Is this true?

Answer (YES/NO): YES